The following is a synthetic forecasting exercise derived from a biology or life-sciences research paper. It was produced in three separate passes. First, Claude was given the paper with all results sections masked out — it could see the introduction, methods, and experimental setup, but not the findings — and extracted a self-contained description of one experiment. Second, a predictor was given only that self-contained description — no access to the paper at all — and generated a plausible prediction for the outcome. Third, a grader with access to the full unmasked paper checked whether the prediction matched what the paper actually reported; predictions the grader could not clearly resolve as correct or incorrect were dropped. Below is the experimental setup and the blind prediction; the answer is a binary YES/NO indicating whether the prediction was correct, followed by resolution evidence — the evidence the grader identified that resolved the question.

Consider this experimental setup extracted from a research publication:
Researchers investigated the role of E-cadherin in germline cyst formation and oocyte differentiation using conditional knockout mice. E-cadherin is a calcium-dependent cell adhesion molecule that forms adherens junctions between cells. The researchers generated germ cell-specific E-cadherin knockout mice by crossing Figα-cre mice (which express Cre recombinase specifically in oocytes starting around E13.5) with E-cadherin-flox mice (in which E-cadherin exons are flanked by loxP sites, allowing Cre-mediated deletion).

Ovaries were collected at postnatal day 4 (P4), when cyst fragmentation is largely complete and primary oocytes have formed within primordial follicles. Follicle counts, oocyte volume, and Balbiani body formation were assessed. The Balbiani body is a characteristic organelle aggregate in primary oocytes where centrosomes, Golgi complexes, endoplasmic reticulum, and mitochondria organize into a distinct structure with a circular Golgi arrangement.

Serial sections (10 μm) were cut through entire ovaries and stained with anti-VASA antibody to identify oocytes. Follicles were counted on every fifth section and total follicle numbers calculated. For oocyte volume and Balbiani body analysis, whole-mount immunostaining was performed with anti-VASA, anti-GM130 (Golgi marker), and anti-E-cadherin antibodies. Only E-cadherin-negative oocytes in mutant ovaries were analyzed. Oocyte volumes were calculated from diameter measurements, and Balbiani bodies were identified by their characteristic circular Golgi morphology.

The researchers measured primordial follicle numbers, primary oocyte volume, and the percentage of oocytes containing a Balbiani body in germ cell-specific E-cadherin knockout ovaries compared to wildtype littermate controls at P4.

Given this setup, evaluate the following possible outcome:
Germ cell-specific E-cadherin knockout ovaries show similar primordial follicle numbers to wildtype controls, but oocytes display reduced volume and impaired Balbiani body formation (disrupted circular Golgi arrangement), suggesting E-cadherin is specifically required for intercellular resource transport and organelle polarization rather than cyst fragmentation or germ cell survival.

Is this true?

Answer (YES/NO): NO